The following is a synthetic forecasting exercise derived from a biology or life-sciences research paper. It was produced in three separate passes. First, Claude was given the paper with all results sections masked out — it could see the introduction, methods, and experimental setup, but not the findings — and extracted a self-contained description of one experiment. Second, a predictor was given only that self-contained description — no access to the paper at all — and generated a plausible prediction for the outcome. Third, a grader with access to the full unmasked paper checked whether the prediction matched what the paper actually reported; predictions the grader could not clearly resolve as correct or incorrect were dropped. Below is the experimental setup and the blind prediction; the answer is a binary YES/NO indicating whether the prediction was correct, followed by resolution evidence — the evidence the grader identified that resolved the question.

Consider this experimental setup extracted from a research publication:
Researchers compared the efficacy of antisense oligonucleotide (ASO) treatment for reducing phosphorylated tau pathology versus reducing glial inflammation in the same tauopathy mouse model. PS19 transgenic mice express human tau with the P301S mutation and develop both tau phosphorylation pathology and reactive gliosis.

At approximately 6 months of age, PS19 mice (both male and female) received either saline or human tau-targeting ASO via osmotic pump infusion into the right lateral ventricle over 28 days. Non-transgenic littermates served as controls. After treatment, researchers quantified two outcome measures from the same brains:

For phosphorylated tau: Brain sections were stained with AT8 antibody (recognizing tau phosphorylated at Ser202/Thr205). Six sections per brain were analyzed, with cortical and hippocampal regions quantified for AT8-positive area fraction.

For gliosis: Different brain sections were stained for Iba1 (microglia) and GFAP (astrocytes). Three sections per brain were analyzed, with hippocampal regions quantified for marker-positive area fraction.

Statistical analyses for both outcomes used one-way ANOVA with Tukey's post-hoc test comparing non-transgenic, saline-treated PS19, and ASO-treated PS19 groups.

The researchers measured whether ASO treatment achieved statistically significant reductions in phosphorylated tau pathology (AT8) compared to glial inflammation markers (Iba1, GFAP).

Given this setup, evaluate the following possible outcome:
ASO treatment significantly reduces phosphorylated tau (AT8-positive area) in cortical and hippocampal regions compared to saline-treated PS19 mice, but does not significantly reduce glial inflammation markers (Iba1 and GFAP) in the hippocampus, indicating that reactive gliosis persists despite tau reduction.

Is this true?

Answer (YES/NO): NO